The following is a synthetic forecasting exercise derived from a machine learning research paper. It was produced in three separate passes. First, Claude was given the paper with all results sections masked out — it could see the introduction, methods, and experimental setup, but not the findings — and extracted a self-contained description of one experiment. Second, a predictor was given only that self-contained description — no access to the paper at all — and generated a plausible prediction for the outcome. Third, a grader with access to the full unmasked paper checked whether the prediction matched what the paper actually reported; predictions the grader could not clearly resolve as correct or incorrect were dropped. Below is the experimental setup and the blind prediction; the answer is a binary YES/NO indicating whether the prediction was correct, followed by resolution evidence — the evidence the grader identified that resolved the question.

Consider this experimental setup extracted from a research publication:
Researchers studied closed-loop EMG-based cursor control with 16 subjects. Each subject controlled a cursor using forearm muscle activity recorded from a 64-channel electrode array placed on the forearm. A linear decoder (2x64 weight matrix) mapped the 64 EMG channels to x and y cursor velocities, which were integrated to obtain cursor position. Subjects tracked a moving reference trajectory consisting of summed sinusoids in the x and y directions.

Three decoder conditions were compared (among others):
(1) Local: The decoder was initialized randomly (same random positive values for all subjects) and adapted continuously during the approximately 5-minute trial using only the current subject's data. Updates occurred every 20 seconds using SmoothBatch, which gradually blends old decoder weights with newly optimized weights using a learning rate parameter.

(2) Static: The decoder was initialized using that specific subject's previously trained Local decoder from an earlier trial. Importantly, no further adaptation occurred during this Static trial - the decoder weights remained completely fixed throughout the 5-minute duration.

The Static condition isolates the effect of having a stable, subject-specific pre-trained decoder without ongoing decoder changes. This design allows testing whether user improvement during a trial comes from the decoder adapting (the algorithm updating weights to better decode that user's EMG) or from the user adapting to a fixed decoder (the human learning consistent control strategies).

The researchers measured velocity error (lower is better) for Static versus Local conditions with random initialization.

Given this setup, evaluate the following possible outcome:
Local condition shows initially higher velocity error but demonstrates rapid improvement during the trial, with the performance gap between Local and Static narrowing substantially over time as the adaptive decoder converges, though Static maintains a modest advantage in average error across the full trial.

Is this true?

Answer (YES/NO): NO